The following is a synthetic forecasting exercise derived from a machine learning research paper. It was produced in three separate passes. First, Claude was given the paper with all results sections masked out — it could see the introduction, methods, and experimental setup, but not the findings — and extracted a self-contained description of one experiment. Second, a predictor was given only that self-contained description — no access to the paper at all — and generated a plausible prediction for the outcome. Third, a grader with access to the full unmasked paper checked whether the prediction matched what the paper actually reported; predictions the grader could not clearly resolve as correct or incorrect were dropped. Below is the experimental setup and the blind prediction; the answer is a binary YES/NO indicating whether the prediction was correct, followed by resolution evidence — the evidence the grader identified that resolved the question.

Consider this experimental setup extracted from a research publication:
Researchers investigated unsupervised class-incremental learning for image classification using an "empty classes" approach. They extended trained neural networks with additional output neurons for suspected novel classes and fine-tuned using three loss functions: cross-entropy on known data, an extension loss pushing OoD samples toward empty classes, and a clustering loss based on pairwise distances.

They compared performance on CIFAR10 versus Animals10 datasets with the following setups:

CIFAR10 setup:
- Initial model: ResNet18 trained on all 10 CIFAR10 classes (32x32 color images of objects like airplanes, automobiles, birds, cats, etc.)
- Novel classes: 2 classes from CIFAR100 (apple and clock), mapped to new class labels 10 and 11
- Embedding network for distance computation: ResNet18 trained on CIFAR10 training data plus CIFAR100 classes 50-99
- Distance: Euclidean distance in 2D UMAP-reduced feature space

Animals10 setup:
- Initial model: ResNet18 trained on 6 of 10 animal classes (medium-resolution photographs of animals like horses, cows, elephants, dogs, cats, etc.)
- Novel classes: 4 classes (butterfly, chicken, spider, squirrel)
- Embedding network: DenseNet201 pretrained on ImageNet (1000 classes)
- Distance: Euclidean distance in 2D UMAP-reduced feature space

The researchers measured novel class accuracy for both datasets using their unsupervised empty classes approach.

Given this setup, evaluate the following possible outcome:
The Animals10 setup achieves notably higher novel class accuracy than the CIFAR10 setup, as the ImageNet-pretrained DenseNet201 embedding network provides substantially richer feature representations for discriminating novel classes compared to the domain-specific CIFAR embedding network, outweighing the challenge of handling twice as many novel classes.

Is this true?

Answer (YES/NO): YES